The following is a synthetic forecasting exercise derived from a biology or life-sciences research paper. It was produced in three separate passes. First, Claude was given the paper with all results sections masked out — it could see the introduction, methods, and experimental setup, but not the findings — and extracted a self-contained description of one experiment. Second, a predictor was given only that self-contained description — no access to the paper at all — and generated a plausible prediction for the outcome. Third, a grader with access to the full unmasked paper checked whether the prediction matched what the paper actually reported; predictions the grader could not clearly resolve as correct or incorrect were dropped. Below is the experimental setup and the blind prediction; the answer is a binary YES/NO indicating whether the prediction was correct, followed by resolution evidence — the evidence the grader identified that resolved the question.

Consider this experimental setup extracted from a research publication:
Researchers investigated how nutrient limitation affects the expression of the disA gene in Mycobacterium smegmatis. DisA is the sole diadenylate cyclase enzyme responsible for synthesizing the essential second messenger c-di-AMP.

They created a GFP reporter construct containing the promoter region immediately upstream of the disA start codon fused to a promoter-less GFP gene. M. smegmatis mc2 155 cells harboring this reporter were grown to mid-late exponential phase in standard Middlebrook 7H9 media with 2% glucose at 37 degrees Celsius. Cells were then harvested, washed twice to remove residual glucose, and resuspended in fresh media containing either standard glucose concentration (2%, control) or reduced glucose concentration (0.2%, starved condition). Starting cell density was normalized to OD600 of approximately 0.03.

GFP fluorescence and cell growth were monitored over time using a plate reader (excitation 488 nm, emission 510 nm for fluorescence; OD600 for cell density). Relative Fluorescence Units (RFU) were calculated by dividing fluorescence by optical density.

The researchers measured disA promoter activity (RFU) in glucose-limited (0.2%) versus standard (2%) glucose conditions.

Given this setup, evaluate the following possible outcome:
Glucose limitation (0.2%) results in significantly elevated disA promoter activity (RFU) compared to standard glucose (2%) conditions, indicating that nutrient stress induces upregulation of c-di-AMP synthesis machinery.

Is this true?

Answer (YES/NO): YES